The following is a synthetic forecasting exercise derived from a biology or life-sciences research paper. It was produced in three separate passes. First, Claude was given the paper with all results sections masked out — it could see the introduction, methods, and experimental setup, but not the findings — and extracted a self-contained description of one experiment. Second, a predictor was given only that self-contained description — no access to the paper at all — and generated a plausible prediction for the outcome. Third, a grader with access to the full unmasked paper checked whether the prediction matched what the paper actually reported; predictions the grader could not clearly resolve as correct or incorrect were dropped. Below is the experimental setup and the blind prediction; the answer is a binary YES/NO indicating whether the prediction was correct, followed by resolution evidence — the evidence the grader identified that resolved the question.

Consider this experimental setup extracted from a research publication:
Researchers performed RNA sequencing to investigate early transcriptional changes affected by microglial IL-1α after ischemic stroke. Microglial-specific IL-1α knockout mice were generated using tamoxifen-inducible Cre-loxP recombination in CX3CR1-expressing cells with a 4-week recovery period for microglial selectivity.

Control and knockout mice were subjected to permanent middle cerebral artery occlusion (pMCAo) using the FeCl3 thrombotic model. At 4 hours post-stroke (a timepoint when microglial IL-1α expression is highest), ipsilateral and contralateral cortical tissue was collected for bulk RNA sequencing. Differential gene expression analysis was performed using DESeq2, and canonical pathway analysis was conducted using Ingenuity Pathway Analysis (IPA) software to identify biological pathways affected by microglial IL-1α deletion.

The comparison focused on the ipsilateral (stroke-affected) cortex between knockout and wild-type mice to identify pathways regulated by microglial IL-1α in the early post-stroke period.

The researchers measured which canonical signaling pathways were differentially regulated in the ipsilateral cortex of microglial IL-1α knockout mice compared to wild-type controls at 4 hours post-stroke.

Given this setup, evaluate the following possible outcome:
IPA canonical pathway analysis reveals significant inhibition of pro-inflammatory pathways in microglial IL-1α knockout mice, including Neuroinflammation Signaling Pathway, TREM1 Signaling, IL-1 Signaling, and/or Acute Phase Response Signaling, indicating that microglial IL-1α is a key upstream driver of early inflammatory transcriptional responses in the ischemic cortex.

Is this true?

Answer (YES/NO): NO